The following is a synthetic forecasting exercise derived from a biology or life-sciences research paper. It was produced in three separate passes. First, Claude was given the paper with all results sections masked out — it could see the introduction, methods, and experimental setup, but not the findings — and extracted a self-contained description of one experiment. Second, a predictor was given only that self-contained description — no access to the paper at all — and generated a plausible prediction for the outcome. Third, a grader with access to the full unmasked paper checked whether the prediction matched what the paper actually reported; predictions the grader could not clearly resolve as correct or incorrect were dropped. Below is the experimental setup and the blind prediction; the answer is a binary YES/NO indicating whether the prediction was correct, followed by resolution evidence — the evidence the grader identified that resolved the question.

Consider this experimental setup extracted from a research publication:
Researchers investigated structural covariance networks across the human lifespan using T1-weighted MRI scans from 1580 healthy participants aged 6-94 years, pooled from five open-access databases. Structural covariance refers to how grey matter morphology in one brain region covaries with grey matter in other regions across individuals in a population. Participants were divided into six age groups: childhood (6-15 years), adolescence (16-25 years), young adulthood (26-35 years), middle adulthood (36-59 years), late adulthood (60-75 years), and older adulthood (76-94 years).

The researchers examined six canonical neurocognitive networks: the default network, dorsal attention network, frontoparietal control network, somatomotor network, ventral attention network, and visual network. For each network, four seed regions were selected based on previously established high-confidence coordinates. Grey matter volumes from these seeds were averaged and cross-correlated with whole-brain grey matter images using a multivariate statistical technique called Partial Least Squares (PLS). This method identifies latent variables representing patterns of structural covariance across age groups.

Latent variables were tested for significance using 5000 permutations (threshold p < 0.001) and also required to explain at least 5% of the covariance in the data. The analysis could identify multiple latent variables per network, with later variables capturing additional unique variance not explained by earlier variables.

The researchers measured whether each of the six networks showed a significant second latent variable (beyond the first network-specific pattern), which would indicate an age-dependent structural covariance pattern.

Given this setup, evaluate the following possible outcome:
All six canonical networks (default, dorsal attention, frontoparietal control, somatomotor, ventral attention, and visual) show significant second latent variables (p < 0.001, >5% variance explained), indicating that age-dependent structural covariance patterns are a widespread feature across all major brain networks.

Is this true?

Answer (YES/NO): NO